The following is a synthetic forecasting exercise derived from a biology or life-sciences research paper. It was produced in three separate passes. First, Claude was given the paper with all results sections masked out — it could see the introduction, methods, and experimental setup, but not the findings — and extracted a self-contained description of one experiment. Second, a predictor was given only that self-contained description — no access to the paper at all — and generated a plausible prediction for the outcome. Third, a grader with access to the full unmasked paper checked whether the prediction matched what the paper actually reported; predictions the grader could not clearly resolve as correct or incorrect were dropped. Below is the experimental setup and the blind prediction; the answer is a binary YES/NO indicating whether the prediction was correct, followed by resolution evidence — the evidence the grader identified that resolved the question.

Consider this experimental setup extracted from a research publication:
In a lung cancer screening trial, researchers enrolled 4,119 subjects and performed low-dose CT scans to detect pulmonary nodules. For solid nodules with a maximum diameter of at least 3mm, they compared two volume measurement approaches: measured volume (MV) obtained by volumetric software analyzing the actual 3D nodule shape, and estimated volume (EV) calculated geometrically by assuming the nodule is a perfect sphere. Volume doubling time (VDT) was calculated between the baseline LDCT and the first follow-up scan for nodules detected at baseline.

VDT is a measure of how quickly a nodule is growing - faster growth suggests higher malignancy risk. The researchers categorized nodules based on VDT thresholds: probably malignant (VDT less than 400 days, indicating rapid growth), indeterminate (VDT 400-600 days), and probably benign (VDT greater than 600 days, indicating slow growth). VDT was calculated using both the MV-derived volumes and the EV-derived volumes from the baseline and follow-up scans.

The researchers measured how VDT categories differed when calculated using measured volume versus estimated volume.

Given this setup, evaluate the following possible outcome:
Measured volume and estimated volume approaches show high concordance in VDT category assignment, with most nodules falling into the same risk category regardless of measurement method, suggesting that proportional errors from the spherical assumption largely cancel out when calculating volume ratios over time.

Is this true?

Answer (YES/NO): NO